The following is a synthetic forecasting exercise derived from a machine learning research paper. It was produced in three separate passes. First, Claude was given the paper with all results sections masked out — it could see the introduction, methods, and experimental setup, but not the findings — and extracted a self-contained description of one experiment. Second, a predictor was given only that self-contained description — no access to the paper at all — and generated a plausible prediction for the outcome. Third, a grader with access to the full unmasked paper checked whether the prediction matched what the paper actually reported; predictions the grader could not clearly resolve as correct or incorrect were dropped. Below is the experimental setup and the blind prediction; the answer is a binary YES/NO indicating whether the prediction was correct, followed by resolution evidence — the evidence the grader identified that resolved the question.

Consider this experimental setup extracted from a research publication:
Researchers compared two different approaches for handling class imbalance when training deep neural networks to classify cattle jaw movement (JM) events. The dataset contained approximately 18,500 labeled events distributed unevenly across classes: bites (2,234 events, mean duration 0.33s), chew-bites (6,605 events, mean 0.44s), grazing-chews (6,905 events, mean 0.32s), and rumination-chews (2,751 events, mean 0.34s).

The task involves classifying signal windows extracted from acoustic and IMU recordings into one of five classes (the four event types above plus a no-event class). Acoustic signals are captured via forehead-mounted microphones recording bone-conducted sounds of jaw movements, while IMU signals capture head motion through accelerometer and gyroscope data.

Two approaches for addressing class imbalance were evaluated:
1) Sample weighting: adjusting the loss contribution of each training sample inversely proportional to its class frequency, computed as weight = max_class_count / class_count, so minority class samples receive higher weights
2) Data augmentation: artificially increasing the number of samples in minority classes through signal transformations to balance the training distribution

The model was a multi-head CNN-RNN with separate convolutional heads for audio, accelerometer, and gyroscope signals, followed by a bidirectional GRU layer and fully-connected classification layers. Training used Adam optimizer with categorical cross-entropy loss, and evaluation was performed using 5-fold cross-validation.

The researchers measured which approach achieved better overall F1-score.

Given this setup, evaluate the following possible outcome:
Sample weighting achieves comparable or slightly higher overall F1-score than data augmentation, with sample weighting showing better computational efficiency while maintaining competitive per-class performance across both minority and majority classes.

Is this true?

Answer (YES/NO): NO